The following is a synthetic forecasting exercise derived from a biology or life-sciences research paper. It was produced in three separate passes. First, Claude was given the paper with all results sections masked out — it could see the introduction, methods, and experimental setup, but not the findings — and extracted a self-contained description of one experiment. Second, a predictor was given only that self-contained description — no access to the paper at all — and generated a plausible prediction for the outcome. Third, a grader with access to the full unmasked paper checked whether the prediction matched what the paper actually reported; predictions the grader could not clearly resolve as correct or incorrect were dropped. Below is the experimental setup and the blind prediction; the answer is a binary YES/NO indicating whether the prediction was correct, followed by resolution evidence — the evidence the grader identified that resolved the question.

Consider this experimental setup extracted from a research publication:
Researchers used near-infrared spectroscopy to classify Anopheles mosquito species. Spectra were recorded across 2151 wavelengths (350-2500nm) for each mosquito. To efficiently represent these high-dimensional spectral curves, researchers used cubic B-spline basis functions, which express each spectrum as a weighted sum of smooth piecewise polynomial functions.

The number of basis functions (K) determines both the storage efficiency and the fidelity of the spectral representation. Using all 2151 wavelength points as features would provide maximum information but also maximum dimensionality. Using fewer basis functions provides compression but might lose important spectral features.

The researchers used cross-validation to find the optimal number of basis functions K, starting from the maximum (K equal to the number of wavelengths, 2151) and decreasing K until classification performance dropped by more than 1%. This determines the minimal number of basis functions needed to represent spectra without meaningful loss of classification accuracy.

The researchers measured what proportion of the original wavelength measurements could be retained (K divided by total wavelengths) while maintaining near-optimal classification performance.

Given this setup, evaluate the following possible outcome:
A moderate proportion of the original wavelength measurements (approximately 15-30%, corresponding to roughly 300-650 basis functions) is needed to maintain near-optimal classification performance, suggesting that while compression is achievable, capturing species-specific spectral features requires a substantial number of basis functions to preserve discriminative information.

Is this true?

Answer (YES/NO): NO